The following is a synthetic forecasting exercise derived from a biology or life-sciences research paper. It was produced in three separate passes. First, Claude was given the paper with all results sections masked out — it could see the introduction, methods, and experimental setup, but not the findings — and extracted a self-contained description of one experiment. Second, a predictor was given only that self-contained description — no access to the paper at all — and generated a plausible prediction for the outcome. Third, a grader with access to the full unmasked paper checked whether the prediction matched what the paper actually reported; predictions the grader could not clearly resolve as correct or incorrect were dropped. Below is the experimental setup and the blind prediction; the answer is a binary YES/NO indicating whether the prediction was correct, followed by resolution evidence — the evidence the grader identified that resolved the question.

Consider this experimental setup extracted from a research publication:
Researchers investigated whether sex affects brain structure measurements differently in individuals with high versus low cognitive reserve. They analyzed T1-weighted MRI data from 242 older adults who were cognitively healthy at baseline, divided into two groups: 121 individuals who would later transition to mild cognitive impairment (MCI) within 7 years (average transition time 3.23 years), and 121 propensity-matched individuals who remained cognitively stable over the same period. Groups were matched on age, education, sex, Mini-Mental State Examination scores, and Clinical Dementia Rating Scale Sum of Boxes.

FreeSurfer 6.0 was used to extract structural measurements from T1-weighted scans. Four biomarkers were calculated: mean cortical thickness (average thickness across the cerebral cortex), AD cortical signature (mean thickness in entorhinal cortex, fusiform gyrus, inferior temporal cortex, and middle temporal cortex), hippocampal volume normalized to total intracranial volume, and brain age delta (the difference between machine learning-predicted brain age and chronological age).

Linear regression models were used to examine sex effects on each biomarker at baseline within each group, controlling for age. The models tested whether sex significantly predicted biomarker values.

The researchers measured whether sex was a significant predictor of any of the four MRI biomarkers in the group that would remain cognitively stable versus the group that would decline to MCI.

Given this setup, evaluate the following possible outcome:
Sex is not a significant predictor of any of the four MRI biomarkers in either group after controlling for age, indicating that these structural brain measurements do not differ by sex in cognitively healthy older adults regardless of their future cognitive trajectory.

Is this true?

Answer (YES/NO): NO